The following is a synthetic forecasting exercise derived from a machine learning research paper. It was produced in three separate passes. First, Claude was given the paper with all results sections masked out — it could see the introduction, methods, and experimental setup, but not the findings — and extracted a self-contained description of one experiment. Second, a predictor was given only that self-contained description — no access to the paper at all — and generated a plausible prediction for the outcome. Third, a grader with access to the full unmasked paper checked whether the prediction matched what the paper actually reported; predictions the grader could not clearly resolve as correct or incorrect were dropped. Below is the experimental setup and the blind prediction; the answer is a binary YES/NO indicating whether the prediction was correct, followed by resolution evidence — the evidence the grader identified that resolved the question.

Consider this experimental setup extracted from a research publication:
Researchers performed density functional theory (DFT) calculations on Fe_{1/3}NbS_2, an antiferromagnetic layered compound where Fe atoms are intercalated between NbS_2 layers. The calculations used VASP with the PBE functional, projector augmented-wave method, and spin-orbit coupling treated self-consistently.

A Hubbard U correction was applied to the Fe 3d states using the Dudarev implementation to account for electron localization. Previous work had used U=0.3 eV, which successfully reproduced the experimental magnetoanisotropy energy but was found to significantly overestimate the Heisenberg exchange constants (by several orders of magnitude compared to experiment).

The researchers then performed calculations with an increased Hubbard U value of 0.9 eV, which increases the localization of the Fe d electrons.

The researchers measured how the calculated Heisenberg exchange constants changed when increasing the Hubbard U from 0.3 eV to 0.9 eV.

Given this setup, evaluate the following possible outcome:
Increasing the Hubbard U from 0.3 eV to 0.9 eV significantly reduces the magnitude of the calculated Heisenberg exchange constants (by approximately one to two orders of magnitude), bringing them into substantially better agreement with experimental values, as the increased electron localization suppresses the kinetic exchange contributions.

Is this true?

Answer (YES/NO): NO